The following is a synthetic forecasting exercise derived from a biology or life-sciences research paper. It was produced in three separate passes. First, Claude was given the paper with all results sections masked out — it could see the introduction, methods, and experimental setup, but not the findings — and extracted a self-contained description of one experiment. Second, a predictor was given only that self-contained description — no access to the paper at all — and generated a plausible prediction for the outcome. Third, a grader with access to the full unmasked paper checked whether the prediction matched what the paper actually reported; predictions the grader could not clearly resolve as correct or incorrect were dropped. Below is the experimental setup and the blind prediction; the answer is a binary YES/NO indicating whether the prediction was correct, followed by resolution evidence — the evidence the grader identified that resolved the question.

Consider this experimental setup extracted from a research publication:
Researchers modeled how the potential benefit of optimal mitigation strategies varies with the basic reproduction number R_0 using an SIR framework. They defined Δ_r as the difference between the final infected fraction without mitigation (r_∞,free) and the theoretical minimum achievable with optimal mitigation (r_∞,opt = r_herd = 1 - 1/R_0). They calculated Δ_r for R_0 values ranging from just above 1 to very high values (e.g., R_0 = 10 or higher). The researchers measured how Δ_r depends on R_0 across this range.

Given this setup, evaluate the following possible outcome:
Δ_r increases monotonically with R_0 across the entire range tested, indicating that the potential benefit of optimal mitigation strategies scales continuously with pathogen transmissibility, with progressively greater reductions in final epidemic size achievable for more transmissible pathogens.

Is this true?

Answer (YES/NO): NO